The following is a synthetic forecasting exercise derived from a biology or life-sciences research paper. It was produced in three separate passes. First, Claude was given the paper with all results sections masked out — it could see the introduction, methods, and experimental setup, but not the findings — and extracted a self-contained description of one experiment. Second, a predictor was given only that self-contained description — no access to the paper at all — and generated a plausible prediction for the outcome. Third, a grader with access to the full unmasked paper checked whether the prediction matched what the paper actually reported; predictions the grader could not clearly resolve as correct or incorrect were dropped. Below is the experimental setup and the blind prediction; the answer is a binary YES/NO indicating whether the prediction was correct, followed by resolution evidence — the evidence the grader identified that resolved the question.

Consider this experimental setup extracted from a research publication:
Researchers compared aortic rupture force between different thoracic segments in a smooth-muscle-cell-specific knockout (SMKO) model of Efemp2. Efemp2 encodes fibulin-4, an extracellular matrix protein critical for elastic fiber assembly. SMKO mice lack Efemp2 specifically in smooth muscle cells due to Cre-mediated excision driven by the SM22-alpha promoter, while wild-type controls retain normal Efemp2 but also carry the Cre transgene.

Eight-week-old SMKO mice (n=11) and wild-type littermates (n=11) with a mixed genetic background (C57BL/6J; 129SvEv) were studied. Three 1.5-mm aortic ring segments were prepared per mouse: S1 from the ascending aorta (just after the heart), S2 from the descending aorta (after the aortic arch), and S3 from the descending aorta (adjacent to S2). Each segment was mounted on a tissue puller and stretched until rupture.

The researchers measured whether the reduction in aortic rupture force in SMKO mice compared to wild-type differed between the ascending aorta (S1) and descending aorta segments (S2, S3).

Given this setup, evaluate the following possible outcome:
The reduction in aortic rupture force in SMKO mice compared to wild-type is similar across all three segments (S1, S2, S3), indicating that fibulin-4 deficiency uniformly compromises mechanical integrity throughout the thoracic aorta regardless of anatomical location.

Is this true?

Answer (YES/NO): NO